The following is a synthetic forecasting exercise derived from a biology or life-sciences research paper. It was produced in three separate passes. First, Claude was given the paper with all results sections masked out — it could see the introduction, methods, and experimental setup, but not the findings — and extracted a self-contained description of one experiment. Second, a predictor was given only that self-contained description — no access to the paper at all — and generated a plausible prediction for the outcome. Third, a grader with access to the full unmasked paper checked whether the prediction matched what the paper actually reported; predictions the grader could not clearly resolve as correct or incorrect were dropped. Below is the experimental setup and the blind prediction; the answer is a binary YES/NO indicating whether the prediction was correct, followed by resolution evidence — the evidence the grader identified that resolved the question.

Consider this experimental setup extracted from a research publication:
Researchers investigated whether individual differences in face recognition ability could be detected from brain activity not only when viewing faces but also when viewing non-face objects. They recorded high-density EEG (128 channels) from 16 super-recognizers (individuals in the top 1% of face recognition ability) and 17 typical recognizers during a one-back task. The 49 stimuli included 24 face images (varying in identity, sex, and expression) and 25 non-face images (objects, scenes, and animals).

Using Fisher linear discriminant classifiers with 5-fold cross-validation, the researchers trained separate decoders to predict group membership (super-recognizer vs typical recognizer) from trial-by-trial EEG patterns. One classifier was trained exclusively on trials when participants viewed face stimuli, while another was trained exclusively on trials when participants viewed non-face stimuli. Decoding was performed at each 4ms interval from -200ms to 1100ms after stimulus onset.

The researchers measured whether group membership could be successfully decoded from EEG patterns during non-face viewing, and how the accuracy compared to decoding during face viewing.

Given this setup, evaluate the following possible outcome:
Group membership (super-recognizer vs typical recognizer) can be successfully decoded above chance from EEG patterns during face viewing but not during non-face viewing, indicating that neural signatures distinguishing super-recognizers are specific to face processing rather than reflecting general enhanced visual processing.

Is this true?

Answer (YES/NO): NO